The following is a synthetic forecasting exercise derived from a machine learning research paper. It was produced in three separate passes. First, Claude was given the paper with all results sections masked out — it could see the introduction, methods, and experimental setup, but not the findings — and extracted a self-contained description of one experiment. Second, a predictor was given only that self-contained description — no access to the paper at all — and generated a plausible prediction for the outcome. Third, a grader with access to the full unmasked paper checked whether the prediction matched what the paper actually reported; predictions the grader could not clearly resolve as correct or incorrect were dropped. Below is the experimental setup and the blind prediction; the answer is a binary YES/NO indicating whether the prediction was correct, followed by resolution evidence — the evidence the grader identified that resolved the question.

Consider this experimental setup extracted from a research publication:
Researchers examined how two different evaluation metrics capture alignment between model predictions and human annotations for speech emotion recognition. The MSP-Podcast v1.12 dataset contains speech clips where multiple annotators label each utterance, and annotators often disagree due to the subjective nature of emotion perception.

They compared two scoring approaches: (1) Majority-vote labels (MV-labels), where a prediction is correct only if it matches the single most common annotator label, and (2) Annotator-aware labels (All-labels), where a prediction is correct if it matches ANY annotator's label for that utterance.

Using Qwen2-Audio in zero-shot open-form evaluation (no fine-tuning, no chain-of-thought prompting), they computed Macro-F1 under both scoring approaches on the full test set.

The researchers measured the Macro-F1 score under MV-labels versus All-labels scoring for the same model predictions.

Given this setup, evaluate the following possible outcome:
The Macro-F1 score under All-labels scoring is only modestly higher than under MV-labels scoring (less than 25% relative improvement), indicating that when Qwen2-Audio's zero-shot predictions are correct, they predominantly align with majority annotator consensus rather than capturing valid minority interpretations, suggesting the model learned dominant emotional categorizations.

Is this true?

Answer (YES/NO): NO